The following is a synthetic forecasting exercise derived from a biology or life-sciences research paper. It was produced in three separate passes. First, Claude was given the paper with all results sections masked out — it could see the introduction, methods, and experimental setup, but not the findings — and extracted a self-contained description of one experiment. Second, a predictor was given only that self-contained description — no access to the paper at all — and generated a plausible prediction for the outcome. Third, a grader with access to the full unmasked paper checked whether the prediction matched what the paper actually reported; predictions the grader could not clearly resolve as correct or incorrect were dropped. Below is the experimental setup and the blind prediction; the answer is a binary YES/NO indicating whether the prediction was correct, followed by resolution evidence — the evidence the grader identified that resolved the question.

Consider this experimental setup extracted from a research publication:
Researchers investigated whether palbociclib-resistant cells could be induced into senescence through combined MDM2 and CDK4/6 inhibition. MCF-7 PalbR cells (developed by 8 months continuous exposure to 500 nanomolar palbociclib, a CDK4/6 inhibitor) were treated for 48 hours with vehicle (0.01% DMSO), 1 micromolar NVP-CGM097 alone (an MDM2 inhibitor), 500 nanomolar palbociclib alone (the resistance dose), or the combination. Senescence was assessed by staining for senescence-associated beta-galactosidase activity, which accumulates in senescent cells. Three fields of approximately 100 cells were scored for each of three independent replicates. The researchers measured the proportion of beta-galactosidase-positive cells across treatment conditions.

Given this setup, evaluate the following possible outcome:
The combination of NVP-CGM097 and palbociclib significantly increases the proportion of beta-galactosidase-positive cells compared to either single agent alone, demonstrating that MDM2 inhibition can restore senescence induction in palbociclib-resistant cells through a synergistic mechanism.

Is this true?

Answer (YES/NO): YES